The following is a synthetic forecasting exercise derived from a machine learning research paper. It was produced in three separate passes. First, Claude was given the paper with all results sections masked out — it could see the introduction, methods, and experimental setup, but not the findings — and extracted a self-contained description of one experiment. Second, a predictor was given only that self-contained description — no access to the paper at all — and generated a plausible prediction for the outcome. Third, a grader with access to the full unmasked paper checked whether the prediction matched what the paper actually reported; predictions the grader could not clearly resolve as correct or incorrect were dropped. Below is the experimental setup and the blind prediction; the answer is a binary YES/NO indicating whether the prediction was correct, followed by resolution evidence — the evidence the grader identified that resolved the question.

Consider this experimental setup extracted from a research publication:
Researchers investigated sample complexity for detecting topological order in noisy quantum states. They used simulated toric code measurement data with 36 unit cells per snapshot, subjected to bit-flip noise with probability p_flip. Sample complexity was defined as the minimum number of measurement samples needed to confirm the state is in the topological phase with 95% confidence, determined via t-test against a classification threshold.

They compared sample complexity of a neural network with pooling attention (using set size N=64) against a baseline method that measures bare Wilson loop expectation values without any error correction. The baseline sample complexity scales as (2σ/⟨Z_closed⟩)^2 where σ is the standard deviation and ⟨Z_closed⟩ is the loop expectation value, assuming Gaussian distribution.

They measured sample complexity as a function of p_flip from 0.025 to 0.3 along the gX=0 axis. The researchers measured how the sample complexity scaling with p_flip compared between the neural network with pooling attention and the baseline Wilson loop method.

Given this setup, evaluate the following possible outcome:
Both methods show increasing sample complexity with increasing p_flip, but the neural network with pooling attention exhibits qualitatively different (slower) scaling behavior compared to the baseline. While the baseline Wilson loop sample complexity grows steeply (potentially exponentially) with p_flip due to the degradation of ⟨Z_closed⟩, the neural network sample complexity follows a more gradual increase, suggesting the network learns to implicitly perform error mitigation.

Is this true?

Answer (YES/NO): NO